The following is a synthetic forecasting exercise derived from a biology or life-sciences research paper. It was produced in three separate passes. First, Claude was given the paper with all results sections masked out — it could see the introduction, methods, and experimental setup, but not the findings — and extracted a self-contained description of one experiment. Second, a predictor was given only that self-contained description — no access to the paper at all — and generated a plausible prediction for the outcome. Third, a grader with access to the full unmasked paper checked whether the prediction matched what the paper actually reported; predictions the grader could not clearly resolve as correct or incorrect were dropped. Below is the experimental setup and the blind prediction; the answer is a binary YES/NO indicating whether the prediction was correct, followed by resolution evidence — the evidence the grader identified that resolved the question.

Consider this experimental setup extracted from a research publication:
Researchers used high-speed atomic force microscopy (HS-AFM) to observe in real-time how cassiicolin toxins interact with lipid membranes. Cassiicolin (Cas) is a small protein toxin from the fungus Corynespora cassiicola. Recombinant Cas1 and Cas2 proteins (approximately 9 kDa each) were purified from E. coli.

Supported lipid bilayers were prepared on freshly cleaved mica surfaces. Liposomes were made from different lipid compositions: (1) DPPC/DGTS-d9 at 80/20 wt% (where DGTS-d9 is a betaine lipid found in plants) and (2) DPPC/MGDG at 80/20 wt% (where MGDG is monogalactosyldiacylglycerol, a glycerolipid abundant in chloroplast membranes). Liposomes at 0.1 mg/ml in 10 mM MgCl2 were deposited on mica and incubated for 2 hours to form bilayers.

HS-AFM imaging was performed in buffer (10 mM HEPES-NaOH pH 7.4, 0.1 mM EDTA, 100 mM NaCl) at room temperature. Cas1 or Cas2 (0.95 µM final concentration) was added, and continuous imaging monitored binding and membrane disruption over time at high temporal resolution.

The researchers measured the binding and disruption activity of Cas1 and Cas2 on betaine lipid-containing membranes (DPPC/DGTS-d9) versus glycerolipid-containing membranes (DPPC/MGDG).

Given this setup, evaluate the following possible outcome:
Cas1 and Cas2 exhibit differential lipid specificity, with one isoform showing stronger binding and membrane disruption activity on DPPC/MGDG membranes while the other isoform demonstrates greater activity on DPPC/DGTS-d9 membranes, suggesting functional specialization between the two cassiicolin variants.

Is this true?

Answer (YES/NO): NO